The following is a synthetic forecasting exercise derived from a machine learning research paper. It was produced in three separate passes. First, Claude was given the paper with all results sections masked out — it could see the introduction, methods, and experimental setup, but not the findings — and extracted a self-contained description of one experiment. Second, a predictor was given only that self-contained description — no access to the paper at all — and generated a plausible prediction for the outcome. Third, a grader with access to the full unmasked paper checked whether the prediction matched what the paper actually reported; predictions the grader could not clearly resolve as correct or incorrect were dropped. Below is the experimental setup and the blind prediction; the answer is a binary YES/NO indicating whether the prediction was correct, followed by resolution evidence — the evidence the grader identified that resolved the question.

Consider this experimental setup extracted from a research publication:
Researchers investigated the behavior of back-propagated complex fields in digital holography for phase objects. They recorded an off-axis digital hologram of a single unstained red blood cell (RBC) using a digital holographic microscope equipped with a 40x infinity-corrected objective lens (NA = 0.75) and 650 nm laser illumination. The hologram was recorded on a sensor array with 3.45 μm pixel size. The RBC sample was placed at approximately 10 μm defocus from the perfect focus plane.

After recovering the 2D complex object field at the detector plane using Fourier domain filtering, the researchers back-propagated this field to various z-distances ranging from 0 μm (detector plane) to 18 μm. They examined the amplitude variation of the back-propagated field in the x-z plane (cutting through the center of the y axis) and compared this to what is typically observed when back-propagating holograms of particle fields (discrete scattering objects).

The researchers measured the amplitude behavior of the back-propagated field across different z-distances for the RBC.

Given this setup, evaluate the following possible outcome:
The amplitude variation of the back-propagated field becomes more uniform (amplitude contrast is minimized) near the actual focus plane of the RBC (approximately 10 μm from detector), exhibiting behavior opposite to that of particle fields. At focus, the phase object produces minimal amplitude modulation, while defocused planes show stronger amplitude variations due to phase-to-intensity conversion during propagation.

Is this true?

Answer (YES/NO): YES